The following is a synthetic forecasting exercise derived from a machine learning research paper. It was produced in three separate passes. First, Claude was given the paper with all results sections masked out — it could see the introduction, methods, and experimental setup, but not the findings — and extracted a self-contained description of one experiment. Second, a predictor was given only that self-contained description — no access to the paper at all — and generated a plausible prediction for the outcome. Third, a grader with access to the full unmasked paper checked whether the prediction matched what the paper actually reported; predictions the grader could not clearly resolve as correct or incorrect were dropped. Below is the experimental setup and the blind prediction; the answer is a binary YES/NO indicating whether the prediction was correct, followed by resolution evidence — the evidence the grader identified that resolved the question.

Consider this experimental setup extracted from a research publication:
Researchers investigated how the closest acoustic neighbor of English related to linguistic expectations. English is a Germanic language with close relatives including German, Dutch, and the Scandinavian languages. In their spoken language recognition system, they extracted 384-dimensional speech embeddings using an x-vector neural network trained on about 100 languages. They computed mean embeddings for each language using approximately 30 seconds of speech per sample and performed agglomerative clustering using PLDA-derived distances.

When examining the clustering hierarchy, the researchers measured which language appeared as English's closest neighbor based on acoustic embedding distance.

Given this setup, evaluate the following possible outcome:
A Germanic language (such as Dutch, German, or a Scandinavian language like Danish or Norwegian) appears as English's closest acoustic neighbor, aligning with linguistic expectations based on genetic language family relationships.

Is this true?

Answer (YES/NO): NO